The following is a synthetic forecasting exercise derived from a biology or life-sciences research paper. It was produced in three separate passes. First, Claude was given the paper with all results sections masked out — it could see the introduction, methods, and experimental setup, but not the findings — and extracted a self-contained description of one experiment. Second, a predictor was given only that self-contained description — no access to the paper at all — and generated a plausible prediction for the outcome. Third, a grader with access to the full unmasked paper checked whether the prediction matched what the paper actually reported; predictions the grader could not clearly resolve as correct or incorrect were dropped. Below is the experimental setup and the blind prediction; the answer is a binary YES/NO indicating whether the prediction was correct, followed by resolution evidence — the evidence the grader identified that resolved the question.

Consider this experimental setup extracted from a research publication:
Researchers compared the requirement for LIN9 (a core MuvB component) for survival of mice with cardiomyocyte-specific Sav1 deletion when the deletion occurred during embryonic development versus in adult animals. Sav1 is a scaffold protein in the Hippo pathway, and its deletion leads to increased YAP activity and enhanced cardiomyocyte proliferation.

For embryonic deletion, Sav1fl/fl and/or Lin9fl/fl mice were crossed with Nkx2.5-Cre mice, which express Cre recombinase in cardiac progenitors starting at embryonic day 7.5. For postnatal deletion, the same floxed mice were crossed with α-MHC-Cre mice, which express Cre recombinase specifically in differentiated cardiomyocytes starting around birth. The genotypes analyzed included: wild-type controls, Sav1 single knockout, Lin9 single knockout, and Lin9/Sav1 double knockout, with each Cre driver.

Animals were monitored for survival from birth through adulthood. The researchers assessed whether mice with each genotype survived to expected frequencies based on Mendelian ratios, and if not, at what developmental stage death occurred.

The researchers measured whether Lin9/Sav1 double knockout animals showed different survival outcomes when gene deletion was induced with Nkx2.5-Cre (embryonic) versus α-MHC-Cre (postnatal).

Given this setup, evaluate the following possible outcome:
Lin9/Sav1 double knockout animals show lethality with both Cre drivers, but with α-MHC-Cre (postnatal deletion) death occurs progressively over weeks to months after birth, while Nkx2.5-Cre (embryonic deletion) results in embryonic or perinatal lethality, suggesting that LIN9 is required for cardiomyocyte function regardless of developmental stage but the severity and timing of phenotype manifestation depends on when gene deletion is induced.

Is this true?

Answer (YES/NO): NO